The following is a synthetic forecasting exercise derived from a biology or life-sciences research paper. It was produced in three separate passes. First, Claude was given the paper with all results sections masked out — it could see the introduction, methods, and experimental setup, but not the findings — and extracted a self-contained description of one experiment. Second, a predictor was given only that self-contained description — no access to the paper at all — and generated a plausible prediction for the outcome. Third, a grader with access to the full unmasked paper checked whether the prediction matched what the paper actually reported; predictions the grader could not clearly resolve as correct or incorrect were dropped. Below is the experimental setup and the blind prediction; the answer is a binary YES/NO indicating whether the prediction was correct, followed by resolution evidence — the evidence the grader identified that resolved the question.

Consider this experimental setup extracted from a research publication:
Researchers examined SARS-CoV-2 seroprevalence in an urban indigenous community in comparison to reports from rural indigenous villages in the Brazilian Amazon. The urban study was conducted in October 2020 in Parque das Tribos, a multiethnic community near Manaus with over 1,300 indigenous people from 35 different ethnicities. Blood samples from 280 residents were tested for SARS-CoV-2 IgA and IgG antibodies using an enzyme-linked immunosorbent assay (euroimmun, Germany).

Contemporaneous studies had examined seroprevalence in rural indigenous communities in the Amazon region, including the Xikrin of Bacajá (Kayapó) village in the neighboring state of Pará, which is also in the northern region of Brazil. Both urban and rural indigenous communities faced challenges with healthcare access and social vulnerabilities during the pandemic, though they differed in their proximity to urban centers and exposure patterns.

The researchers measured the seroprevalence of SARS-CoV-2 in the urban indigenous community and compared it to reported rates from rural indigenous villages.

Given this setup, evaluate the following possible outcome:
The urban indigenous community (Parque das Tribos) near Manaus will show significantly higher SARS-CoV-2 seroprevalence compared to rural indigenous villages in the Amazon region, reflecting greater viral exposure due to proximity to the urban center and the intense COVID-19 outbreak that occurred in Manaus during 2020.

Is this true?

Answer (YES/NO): NO